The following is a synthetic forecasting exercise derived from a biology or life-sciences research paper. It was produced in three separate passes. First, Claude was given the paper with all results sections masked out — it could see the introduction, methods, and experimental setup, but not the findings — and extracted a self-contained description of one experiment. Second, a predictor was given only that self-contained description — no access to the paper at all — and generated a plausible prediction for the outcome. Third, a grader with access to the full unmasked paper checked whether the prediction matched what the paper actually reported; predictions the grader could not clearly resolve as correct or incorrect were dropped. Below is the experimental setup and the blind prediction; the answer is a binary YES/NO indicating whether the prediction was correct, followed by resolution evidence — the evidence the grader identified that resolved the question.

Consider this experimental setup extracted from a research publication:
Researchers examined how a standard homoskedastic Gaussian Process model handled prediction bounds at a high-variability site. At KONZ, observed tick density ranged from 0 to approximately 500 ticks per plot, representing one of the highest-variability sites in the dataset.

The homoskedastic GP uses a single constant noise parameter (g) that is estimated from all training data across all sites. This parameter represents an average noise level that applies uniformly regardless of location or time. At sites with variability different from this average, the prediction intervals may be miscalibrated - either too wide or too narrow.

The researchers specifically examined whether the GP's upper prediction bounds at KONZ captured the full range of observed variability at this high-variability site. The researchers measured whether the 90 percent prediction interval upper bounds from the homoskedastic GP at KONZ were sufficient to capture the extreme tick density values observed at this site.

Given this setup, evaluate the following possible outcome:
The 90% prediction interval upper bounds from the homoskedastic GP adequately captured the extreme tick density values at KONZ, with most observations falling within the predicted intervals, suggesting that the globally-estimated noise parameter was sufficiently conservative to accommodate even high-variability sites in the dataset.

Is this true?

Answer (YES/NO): NO